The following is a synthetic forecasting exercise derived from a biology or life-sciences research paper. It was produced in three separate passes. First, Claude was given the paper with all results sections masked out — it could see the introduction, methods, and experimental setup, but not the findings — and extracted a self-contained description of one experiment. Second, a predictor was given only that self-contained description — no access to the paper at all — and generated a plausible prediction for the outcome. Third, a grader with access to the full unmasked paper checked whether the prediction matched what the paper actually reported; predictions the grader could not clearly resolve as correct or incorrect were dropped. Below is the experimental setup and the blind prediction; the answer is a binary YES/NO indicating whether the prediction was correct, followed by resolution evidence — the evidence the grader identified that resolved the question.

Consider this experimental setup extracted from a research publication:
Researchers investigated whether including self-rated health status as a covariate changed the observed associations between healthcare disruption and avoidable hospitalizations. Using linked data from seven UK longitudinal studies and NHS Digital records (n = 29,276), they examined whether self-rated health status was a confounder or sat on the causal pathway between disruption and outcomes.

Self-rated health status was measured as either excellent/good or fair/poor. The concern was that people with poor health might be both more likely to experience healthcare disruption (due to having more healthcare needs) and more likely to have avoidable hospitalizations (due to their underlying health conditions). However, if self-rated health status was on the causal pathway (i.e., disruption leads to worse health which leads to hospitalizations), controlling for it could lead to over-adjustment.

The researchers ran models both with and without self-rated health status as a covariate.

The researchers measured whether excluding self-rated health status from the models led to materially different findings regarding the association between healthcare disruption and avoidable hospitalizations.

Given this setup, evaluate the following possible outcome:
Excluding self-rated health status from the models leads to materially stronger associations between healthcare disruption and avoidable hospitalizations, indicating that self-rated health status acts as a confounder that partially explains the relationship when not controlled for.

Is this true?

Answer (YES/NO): NO